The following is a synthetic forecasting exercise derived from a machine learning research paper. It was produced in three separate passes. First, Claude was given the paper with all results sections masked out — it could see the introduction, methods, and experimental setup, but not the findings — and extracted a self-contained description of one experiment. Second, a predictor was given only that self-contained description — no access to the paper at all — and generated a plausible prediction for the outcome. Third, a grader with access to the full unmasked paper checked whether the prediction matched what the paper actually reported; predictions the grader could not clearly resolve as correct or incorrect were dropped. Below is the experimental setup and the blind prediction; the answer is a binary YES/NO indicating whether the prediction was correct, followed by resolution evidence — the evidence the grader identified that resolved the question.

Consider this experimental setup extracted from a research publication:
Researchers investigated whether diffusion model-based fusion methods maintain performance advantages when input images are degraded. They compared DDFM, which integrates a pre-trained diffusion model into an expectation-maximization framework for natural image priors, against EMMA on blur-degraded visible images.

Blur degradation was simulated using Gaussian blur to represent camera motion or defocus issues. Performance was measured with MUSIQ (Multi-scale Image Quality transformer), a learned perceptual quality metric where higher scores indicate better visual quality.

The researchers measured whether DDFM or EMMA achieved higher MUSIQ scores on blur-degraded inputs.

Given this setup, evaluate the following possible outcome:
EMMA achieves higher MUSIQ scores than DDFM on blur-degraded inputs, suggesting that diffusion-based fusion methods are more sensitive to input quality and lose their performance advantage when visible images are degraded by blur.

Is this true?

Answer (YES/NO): NO